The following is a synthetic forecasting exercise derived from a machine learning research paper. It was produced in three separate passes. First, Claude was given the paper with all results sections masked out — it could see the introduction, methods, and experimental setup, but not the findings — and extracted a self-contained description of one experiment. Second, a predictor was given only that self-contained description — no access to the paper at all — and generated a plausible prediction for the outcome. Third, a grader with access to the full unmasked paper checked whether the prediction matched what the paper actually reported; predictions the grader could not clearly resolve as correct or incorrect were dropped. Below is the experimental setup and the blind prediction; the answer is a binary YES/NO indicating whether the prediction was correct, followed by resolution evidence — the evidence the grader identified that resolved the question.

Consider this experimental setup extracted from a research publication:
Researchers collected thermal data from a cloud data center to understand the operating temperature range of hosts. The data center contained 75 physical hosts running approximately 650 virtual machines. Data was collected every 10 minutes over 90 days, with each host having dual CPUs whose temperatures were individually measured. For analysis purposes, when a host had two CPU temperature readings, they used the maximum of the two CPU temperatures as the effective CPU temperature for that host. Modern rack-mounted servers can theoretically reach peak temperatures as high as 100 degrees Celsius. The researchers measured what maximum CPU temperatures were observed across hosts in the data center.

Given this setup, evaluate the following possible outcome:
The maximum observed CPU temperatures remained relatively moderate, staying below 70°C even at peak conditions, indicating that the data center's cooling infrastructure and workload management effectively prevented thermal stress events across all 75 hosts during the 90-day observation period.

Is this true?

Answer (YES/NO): NO